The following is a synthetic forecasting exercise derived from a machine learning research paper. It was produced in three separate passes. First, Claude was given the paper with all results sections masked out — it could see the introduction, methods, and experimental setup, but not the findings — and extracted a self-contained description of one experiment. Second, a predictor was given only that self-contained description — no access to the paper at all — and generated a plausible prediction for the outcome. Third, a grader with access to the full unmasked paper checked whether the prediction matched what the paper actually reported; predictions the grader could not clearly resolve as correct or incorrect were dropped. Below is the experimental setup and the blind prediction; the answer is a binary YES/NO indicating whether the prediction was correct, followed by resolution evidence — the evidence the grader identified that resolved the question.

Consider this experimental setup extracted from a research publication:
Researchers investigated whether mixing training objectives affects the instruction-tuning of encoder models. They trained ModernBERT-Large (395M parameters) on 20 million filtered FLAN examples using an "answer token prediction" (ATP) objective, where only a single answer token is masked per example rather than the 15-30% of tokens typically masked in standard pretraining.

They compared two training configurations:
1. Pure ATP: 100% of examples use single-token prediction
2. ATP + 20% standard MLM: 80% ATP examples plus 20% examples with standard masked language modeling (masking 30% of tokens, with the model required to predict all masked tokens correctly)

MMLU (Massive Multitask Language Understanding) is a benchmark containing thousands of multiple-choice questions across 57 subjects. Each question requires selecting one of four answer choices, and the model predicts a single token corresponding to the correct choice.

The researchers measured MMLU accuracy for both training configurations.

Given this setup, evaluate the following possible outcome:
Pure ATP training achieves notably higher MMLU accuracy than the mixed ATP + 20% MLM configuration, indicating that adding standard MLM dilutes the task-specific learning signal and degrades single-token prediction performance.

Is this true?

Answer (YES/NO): NO